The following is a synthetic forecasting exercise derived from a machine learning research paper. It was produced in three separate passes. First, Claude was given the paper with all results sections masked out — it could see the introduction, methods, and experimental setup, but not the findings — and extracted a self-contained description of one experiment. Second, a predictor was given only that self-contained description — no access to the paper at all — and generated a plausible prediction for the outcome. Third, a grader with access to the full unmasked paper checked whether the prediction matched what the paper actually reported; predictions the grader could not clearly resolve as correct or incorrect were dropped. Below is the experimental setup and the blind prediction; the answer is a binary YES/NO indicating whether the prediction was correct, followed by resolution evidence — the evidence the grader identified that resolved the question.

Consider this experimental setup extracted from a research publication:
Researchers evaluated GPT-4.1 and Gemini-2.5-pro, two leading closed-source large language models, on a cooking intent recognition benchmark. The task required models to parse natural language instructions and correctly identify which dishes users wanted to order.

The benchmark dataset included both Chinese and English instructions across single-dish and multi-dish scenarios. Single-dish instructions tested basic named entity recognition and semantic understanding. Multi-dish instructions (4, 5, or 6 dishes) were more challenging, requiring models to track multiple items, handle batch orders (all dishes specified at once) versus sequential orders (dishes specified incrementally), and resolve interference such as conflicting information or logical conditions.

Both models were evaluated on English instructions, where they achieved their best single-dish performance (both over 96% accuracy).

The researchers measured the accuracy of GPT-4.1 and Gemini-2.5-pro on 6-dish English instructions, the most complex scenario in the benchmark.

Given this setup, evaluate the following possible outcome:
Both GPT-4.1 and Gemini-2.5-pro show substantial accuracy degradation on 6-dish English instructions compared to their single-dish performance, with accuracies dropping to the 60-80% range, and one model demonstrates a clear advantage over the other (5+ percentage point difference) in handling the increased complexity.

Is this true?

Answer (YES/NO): NO